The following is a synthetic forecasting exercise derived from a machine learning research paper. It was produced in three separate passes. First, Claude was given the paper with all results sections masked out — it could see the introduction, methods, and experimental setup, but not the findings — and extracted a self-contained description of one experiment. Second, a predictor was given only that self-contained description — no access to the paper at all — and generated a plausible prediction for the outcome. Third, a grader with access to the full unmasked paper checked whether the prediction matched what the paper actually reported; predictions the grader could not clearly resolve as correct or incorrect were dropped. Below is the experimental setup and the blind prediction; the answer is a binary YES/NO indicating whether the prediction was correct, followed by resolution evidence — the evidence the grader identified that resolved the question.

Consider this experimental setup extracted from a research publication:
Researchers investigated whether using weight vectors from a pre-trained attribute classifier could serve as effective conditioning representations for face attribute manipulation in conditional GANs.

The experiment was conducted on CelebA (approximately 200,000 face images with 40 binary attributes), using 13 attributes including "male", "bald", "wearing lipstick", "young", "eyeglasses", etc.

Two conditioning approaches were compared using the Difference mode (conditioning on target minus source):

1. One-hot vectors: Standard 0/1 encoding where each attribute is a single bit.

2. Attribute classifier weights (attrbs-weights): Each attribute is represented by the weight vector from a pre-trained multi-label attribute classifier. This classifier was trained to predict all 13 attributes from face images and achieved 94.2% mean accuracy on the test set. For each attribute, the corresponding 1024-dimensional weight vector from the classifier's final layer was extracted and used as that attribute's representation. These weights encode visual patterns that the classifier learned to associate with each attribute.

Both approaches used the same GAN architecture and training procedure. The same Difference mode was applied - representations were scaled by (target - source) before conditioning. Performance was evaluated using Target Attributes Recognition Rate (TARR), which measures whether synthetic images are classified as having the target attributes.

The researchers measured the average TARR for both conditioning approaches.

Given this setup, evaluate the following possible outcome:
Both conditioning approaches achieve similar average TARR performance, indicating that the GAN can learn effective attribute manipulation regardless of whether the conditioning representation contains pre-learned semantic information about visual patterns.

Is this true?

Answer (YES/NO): NO